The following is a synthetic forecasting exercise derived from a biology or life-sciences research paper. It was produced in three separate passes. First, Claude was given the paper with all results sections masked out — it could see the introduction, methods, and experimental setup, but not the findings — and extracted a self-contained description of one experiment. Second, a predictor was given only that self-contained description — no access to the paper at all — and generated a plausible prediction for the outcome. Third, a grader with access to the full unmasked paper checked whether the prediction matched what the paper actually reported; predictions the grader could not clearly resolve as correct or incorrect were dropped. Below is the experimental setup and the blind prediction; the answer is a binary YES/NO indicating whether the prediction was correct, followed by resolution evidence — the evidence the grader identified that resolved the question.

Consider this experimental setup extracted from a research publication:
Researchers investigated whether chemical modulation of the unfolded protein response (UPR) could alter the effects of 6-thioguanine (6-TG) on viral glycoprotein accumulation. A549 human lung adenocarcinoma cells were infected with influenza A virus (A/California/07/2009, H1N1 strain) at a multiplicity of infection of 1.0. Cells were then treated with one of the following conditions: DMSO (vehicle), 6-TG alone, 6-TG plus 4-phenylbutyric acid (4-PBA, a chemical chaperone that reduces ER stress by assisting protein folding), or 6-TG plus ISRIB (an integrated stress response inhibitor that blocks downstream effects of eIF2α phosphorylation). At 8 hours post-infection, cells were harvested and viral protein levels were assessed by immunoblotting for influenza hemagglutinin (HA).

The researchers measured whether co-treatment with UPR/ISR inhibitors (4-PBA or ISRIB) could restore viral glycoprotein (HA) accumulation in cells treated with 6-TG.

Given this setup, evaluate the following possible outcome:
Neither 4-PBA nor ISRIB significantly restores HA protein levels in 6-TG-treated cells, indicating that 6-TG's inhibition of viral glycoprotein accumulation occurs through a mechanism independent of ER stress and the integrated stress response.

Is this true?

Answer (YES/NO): NO